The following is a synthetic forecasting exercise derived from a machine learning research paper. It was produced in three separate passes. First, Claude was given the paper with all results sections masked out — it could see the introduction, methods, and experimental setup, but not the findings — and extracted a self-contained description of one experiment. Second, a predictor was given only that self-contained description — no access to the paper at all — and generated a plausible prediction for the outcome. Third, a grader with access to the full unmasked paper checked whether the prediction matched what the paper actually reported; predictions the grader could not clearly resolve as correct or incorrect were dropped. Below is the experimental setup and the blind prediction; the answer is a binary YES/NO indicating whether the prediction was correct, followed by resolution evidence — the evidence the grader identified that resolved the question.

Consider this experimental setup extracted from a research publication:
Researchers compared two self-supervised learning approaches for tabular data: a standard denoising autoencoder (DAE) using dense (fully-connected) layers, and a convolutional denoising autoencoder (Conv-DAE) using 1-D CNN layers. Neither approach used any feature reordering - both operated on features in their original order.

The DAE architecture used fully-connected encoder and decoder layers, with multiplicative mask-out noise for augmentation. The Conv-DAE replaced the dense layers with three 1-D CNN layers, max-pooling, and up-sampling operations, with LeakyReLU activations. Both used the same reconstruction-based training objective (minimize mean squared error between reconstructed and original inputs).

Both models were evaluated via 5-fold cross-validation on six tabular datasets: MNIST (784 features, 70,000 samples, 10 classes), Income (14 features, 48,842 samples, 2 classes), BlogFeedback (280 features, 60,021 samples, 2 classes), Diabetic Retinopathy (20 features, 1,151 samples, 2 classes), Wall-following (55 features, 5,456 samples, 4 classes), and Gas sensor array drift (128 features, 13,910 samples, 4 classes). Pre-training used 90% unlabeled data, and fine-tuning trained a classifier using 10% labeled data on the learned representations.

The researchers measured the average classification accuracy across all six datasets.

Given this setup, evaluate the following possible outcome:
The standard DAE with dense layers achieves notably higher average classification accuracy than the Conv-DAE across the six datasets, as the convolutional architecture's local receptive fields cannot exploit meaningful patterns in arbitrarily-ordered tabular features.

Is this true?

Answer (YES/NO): NO